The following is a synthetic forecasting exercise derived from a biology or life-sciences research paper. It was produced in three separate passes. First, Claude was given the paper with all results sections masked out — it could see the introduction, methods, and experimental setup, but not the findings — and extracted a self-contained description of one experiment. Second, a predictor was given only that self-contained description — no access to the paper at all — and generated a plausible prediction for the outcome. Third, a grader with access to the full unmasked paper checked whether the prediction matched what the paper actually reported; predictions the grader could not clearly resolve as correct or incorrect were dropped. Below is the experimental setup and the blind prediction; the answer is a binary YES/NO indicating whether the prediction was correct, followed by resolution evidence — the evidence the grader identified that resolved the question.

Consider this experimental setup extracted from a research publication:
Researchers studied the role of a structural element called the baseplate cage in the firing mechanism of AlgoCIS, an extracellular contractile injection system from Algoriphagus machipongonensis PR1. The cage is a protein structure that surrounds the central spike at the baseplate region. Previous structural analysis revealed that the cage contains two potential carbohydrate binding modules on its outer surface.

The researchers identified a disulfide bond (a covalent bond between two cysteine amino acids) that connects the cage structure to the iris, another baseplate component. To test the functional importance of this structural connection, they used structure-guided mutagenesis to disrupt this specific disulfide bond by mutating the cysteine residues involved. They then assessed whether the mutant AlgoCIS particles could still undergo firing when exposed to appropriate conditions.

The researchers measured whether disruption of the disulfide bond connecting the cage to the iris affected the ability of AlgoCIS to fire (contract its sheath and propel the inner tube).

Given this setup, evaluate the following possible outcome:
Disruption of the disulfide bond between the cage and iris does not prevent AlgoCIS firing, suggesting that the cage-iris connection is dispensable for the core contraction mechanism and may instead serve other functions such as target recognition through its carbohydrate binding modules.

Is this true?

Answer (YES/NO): NO